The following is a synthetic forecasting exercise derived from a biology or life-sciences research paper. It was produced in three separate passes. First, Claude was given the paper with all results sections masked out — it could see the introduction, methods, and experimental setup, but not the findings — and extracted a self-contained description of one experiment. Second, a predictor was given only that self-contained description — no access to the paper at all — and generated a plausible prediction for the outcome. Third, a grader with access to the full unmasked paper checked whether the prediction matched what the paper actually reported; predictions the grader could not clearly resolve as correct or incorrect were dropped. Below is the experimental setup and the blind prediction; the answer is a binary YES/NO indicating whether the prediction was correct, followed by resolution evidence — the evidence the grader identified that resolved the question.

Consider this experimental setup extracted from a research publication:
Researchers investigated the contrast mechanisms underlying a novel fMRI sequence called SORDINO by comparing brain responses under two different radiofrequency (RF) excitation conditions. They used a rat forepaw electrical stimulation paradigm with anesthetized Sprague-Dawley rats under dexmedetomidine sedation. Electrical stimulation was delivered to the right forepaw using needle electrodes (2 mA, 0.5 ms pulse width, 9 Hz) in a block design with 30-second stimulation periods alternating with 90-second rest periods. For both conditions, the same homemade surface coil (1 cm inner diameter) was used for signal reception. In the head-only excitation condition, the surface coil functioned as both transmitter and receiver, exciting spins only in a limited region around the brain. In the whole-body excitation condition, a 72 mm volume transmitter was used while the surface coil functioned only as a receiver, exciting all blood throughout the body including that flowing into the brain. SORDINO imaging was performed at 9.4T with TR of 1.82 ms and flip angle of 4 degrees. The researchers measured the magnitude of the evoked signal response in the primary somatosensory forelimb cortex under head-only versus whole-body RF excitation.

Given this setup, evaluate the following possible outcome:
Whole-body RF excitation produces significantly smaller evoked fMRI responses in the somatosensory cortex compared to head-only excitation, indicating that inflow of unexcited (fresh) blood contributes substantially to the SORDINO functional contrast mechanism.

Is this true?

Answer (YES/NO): YES